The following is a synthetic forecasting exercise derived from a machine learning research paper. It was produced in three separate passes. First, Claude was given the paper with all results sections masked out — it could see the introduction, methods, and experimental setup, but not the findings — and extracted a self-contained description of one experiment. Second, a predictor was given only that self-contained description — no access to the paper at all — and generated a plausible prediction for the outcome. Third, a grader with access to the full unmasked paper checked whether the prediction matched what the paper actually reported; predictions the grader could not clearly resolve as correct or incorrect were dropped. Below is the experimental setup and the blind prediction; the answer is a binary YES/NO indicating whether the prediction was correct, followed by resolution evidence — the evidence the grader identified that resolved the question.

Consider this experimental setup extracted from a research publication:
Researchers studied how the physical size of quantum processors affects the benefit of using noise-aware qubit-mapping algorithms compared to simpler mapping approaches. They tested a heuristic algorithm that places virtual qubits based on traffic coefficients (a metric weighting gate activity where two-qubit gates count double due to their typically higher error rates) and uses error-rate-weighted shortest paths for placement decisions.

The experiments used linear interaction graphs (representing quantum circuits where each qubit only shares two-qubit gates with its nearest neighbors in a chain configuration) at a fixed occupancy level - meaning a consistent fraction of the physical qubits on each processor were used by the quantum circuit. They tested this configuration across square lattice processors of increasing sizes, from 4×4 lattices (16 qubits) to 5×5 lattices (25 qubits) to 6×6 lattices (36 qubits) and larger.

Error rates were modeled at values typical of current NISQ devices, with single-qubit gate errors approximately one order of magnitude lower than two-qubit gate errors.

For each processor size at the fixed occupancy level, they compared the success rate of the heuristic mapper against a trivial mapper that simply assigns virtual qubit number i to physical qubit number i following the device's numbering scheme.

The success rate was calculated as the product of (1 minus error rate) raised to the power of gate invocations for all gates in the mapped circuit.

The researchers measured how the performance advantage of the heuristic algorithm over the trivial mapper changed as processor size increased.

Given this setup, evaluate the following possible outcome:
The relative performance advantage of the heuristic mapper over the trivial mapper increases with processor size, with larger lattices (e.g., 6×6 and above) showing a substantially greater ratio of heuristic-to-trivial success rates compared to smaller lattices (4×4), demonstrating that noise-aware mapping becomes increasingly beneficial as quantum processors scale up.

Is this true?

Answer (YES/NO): YES